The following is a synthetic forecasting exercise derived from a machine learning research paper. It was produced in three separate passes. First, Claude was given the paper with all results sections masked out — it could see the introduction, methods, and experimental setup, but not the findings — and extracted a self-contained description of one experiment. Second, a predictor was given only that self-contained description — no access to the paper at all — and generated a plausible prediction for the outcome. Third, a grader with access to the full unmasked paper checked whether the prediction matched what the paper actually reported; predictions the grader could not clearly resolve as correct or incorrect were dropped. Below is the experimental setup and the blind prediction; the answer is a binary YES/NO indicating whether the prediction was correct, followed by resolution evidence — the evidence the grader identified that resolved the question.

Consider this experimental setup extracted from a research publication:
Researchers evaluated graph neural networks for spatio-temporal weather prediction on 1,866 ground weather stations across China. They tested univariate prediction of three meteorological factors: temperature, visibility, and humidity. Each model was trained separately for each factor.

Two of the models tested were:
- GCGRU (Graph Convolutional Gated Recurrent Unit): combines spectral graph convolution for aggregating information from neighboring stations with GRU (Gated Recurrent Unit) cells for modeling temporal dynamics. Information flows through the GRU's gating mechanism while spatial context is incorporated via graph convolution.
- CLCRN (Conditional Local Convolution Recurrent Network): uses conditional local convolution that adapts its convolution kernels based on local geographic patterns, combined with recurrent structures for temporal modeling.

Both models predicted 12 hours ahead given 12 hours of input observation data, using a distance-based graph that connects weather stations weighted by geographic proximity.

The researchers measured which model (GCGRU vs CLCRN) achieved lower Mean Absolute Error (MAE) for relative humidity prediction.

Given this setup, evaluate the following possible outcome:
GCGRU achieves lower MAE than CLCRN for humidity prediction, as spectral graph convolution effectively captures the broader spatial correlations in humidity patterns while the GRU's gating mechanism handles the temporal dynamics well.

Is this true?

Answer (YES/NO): YES